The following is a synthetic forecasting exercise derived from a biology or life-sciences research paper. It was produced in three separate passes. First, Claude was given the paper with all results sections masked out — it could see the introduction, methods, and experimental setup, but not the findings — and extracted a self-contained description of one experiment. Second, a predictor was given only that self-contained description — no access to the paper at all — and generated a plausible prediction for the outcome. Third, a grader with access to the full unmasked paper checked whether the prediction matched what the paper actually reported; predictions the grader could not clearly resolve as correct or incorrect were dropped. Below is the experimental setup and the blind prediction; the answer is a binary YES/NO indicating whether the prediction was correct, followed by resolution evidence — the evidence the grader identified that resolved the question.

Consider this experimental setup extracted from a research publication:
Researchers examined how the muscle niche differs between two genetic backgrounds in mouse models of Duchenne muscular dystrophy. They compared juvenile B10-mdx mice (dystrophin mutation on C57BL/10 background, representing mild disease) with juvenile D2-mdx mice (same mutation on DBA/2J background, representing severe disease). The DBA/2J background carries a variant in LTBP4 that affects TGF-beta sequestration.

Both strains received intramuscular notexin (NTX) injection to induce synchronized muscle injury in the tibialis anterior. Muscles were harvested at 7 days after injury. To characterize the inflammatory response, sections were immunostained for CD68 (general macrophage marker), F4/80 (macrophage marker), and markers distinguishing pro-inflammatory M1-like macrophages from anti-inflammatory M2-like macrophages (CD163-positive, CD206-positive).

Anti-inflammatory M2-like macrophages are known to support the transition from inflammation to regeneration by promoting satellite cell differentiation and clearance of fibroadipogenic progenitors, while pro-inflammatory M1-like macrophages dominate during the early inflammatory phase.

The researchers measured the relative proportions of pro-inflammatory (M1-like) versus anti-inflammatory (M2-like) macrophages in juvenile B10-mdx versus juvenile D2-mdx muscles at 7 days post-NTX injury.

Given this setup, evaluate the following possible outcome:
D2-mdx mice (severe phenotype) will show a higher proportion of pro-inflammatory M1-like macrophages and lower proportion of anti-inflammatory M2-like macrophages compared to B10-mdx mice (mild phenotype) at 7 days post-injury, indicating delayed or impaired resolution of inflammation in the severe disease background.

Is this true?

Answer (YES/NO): NO